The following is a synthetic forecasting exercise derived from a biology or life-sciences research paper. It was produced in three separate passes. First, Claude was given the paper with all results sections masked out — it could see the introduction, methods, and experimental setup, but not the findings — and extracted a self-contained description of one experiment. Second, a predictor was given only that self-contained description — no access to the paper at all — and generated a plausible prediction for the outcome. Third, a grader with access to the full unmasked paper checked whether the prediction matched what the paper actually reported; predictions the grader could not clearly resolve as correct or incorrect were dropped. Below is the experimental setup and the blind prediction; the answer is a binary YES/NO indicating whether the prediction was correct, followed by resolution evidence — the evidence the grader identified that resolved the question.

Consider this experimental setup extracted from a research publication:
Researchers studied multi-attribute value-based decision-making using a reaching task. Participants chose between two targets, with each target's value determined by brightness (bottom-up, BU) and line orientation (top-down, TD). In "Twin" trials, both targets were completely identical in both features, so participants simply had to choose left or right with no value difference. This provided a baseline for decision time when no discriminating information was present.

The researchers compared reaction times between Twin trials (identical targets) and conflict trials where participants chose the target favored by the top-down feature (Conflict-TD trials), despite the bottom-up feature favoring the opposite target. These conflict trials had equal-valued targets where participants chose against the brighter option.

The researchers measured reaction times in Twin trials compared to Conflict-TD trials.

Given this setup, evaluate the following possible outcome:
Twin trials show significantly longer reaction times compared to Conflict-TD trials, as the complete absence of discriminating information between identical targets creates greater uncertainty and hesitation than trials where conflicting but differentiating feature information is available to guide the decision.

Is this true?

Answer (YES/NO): NO